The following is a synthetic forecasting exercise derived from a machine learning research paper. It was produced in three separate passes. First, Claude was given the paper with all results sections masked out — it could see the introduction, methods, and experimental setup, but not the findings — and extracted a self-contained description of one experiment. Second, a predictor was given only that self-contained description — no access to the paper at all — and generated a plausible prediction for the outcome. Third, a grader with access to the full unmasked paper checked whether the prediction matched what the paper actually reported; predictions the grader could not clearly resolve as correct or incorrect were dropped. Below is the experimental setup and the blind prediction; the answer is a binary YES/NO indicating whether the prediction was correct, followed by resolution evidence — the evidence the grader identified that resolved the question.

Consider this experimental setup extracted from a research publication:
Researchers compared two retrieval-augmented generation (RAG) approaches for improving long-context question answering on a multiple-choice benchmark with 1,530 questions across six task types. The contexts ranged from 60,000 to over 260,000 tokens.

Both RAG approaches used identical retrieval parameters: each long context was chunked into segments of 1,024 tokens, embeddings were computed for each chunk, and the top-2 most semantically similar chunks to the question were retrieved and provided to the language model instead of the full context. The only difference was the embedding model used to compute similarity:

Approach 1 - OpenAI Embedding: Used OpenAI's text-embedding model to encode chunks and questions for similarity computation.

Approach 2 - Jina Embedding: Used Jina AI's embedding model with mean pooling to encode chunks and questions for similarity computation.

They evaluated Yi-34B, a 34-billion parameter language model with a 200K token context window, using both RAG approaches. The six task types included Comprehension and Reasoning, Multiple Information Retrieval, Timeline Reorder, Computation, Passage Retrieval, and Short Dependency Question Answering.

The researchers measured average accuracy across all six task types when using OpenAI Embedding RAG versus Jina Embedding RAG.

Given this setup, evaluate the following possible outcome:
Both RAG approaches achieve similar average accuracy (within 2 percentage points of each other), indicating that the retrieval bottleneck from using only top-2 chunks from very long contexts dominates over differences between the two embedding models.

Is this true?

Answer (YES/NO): YES